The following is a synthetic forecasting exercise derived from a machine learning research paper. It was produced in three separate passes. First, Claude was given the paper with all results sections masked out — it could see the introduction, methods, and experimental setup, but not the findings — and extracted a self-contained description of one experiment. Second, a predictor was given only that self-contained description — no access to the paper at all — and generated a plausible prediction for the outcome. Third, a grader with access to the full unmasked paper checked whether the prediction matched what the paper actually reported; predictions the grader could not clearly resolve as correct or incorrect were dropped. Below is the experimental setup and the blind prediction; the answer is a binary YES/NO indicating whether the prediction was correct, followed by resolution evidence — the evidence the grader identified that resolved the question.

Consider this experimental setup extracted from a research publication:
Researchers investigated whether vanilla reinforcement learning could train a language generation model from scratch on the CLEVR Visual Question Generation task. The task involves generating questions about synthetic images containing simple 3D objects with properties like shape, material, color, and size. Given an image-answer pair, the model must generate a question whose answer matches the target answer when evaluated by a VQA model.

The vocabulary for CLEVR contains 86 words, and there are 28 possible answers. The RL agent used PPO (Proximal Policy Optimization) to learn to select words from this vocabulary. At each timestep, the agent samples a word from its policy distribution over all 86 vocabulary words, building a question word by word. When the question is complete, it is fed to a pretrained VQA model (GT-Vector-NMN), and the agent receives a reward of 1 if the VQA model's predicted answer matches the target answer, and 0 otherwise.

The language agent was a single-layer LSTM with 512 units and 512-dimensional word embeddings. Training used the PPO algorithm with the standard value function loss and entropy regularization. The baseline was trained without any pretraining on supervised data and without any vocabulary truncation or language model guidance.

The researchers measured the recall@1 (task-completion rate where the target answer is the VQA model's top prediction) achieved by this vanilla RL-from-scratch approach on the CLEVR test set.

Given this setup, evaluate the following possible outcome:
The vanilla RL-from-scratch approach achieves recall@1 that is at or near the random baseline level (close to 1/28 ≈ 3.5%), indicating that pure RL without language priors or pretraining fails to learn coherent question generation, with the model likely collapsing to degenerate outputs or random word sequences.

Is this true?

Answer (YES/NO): NO